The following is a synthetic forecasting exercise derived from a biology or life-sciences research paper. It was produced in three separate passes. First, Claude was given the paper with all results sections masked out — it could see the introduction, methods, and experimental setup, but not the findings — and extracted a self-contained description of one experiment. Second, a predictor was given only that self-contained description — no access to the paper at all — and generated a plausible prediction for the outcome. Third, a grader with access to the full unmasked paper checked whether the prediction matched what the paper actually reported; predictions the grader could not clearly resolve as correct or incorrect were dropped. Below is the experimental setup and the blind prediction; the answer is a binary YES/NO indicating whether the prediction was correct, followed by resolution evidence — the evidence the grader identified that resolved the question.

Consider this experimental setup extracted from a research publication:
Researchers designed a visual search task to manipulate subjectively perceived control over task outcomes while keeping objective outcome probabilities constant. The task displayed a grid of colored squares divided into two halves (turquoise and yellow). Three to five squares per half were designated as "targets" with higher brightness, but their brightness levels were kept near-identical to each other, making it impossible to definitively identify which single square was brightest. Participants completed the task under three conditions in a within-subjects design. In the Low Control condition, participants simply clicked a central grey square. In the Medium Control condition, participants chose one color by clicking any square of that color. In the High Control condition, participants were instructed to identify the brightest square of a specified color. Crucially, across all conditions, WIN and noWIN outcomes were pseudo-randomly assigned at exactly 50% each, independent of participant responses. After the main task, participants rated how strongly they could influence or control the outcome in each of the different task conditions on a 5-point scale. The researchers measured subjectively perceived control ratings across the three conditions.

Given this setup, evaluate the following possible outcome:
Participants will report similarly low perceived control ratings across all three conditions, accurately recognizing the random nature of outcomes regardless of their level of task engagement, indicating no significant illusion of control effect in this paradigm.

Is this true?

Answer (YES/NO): NO